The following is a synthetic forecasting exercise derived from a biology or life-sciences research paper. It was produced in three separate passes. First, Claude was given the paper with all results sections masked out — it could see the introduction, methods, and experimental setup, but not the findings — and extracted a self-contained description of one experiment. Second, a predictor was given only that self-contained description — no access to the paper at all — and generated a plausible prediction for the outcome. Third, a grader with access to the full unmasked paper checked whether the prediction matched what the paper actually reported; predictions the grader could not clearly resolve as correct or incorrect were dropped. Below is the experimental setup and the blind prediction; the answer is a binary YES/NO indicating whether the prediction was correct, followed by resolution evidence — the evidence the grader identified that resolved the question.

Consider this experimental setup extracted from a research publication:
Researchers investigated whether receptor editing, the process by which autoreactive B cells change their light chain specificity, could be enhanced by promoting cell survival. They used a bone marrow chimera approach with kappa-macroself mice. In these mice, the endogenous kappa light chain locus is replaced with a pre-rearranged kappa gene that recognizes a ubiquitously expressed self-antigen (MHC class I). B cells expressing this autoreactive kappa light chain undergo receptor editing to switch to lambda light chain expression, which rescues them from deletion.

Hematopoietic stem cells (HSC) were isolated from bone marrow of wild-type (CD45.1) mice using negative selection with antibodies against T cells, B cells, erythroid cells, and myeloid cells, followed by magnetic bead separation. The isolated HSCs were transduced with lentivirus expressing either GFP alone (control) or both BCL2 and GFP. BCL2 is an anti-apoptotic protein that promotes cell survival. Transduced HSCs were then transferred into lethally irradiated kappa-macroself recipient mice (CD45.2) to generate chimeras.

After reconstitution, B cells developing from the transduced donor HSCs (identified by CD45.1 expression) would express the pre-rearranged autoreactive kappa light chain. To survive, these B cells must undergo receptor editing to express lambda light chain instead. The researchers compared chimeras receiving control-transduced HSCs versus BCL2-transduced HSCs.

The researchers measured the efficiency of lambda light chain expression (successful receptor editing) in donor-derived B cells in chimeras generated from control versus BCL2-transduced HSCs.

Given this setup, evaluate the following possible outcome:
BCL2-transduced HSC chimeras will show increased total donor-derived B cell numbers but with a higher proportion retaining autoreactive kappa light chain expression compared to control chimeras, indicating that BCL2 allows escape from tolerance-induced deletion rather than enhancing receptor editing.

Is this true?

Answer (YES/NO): NO